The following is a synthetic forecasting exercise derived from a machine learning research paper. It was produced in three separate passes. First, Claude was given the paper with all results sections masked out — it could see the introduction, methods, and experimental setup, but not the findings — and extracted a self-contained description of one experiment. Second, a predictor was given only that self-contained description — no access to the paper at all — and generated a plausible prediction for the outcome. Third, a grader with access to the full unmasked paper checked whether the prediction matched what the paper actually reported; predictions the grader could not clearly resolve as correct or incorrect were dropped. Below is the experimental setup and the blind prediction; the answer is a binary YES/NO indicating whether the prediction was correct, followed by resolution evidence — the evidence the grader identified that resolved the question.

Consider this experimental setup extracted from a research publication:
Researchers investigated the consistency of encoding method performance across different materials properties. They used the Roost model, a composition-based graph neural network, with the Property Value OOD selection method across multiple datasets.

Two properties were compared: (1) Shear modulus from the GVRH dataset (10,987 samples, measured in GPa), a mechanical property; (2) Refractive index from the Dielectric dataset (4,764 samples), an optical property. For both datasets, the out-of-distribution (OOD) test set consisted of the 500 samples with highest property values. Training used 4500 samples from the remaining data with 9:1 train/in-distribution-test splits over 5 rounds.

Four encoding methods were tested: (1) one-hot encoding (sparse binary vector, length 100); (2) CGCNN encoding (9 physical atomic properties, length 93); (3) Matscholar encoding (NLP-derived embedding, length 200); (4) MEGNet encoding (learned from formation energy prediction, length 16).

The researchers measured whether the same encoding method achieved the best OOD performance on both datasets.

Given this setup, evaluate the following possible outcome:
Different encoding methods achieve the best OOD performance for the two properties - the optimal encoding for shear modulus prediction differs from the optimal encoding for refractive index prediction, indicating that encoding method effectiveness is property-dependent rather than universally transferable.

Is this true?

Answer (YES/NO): YES